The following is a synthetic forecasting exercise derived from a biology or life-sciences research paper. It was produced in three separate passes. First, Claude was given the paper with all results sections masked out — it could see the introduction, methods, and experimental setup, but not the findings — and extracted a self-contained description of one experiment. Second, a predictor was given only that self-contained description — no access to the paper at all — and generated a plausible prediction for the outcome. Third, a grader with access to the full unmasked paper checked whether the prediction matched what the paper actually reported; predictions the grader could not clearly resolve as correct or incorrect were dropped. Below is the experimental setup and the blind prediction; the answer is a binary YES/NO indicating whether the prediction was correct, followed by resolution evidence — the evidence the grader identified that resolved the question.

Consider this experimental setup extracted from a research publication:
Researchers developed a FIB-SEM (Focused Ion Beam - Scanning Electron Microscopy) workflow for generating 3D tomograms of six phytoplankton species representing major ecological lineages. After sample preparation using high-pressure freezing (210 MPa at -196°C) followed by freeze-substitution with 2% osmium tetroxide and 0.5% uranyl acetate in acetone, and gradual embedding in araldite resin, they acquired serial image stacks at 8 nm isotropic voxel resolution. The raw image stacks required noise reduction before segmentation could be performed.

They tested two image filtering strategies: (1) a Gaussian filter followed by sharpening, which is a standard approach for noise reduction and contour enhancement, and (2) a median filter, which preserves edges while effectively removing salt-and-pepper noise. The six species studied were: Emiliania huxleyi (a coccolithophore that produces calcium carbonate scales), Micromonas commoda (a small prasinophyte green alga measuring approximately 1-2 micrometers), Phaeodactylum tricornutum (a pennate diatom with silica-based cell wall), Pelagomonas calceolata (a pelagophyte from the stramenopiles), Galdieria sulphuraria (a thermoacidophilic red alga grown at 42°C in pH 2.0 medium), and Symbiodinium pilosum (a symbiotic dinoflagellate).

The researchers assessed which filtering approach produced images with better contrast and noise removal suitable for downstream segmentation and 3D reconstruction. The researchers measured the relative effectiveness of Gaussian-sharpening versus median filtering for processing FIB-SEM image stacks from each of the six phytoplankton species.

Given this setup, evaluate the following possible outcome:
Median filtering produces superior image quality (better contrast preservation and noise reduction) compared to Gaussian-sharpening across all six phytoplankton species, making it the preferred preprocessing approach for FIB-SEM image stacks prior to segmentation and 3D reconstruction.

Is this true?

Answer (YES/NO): NO